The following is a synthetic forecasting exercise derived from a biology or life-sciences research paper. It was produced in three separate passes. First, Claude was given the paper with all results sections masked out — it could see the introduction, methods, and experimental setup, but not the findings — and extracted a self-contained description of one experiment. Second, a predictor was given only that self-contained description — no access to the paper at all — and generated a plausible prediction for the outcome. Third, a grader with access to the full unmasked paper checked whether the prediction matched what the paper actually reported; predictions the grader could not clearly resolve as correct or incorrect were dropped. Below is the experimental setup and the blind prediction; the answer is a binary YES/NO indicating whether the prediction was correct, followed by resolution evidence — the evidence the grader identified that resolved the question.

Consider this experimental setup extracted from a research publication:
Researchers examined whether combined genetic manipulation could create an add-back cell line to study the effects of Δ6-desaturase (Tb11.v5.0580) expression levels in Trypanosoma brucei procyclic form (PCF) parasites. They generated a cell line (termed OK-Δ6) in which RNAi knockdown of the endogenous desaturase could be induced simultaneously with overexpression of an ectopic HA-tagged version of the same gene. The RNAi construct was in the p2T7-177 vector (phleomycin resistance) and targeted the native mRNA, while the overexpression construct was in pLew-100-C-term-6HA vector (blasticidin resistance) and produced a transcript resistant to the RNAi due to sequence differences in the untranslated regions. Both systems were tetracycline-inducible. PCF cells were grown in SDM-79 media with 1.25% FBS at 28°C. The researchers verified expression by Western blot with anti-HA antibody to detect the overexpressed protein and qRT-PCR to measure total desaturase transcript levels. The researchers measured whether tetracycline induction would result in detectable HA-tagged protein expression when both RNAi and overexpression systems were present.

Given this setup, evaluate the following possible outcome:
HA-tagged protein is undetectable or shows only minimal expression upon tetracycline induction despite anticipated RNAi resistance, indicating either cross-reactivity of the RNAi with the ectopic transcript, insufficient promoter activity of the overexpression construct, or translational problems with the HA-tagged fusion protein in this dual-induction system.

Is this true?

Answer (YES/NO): NO